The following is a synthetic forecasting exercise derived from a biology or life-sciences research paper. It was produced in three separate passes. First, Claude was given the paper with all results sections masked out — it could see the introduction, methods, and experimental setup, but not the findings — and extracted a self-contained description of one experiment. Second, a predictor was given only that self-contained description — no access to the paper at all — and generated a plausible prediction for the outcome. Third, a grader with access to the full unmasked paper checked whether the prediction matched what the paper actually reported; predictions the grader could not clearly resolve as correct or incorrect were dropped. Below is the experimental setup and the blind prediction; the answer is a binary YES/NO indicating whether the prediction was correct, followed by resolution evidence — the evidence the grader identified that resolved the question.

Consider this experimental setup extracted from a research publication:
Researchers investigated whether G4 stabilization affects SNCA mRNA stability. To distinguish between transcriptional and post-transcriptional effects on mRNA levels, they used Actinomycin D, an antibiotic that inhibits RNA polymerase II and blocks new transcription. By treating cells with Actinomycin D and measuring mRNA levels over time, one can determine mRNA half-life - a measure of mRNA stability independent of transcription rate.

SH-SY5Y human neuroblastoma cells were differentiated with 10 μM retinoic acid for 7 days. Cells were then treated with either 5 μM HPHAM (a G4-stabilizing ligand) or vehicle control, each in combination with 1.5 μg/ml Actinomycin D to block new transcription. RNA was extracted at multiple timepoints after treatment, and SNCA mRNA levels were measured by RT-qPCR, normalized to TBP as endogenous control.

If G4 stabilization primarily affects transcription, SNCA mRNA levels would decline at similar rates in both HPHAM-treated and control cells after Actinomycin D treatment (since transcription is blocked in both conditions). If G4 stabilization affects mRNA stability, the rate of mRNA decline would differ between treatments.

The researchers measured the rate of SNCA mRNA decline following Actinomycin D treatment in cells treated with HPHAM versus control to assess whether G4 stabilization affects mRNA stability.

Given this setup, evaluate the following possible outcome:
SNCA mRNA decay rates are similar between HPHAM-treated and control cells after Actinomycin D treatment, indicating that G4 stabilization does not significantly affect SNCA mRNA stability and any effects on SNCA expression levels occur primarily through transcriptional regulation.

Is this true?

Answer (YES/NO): NO